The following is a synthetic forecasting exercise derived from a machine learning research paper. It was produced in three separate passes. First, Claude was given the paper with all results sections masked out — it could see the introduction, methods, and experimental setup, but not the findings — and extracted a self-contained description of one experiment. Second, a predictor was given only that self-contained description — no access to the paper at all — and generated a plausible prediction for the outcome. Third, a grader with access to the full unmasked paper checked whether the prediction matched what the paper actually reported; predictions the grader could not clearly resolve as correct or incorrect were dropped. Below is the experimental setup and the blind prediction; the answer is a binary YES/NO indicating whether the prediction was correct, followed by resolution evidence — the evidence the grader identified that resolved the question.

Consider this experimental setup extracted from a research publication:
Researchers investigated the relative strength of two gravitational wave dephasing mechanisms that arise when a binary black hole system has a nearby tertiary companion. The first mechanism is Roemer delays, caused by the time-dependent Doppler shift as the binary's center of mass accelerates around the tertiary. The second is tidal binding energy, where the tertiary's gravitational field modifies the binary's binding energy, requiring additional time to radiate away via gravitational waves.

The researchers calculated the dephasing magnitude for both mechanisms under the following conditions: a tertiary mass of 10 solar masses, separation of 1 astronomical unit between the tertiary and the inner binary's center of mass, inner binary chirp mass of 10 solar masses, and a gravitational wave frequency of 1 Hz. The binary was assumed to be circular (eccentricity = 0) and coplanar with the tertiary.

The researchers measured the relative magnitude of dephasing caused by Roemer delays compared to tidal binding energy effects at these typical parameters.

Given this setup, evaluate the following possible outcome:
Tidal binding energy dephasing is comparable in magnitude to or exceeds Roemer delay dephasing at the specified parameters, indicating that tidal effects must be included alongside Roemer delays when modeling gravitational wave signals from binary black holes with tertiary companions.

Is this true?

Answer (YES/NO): NO